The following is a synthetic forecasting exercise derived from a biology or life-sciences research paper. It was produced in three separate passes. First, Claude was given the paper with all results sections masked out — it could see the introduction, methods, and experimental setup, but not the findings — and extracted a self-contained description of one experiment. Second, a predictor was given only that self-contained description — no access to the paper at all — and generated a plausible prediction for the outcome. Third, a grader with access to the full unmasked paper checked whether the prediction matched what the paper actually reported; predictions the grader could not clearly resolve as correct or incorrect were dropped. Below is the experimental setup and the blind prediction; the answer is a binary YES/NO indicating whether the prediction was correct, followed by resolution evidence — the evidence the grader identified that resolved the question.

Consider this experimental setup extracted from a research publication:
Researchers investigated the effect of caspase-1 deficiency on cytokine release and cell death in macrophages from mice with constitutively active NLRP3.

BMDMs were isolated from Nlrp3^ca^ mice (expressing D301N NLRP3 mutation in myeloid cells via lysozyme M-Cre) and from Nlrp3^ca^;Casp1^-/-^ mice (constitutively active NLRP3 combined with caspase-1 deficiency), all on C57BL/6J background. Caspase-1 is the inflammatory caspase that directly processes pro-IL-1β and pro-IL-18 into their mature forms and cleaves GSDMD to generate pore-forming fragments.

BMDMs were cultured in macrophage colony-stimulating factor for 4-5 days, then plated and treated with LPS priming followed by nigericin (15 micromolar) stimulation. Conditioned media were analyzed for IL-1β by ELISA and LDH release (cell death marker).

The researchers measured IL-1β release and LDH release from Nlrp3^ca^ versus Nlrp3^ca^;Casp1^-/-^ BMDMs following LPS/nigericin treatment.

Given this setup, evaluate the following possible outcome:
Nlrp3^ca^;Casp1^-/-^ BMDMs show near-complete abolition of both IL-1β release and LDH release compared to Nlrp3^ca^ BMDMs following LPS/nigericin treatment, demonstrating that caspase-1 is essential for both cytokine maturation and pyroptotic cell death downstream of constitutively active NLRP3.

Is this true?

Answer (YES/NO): NO